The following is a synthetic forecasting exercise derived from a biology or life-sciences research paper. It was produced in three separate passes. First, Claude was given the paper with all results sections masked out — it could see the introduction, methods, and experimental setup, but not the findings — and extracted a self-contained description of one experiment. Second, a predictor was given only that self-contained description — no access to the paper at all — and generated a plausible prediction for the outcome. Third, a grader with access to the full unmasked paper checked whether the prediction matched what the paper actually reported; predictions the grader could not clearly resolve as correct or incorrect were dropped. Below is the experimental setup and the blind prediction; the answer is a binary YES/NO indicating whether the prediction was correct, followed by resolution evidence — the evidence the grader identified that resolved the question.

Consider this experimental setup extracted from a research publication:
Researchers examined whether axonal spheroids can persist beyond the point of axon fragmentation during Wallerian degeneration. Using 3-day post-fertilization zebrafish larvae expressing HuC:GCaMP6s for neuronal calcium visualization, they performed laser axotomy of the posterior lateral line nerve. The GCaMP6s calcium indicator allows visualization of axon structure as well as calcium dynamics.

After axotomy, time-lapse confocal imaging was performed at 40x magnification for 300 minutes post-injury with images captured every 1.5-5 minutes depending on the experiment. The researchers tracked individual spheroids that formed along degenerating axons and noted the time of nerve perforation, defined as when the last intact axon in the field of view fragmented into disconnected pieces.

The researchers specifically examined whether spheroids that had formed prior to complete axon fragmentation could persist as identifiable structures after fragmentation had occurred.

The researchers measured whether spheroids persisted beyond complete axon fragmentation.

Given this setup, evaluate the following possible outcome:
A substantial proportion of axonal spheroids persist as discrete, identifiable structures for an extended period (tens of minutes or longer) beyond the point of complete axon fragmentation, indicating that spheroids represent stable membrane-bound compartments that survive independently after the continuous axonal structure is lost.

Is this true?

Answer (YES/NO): YES